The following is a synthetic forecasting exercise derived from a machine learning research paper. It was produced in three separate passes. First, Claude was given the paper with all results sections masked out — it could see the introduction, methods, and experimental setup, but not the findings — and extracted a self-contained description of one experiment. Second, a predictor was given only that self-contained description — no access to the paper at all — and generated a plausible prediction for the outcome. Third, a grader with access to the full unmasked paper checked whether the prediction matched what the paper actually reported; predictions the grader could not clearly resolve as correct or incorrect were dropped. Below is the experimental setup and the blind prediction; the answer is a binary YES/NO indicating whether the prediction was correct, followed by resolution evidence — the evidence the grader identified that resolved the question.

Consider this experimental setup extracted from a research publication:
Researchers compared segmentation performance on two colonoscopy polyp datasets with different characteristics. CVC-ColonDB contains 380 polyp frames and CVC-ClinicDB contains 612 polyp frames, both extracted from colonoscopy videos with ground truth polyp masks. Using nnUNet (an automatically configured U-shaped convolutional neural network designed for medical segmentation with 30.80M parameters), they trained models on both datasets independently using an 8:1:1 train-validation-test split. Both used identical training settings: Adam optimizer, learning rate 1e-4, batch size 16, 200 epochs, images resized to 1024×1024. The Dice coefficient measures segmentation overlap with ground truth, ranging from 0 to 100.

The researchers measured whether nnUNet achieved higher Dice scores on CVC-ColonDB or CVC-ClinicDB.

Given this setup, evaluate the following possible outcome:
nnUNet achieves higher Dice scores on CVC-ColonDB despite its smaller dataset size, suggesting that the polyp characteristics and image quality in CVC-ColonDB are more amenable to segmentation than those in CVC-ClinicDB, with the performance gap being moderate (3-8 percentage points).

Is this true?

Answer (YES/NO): NO